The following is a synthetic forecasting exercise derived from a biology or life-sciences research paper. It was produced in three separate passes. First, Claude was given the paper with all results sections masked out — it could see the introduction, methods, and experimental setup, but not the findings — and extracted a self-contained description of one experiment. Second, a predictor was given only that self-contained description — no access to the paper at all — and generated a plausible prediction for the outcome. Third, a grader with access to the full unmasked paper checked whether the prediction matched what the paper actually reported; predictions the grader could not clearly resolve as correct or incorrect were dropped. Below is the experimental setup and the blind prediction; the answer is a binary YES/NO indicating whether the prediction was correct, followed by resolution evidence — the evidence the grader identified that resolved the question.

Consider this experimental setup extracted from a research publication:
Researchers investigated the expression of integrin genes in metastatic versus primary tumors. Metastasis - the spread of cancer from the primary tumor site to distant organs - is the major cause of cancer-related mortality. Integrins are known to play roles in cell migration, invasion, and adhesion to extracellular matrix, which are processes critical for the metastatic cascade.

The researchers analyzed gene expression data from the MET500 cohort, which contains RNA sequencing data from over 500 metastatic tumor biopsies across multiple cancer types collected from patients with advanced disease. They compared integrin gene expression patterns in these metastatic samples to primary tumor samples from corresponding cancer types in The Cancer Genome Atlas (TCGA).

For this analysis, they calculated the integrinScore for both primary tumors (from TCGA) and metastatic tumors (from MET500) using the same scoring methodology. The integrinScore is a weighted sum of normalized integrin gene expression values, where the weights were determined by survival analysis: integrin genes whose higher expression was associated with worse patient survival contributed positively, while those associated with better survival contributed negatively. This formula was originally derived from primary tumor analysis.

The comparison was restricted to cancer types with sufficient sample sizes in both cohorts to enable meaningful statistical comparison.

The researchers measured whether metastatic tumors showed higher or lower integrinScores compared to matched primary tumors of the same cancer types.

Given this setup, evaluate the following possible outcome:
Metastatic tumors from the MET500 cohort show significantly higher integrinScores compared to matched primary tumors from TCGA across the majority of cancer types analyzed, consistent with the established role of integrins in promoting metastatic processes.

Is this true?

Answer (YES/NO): YES